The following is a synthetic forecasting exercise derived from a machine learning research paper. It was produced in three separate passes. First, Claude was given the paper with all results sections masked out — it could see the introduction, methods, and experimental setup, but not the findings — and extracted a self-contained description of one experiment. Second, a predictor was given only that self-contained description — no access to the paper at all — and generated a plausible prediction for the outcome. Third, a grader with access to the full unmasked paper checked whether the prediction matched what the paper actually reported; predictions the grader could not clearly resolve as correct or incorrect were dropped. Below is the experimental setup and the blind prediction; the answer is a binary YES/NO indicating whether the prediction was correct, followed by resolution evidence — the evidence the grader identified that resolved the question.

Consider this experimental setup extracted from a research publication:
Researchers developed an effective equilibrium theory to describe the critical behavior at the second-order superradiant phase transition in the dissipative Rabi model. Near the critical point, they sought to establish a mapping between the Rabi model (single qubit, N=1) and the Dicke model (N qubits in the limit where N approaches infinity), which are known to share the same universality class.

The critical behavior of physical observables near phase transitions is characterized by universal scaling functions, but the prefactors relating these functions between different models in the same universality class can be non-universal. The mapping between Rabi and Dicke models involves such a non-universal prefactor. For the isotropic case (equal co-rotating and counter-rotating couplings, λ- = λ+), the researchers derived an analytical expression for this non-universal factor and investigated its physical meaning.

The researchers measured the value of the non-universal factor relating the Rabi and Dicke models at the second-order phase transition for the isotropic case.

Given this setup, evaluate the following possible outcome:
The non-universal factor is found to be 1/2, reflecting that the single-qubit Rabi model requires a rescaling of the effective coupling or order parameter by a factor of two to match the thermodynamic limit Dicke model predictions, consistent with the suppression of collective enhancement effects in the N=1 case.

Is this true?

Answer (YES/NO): YES